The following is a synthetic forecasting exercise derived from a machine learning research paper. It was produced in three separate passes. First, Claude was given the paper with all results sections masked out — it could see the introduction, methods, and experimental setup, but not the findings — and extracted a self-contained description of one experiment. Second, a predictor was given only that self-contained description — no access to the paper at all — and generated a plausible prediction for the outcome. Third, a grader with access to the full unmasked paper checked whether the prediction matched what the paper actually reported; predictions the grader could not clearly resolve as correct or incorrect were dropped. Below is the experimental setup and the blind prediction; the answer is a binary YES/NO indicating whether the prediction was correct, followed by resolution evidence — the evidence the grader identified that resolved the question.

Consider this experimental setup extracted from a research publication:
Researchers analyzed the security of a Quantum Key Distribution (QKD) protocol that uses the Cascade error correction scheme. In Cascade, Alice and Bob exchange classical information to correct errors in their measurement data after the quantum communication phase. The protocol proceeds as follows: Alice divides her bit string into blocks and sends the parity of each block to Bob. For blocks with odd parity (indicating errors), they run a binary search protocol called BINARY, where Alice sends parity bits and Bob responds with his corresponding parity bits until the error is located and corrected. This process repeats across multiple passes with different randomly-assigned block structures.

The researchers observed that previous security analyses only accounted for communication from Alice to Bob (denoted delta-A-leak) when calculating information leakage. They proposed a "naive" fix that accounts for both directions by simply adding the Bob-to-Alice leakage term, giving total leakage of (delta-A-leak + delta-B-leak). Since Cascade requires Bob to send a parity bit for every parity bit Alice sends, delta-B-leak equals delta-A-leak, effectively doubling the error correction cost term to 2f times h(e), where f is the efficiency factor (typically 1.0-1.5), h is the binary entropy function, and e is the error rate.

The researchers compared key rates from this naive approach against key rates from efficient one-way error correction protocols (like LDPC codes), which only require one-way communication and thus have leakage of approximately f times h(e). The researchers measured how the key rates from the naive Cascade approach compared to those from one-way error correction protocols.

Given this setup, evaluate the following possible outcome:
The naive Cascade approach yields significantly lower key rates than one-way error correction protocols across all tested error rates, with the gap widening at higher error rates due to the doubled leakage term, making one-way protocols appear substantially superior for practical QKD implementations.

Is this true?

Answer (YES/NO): YES